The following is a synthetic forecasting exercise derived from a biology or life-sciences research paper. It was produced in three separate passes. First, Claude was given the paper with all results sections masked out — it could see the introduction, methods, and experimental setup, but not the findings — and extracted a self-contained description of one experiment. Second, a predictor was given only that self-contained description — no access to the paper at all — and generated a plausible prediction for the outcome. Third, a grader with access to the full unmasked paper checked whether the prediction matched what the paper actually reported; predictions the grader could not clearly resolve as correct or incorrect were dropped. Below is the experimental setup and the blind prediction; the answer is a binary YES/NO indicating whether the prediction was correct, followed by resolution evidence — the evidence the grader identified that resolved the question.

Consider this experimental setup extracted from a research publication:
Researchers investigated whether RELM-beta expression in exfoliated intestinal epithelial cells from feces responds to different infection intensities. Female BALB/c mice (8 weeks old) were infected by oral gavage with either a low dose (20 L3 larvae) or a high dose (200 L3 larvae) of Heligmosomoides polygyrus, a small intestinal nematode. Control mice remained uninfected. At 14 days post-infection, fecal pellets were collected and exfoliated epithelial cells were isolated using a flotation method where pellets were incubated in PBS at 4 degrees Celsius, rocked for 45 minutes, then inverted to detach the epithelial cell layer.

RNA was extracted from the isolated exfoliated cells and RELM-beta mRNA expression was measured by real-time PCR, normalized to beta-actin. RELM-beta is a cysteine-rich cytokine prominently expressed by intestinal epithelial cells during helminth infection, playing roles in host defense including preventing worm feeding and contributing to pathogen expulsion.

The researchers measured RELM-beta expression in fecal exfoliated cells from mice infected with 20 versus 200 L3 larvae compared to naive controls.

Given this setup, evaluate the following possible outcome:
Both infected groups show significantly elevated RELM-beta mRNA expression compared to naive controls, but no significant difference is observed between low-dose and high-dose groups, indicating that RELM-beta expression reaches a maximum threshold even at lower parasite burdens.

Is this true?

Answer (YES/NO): NO